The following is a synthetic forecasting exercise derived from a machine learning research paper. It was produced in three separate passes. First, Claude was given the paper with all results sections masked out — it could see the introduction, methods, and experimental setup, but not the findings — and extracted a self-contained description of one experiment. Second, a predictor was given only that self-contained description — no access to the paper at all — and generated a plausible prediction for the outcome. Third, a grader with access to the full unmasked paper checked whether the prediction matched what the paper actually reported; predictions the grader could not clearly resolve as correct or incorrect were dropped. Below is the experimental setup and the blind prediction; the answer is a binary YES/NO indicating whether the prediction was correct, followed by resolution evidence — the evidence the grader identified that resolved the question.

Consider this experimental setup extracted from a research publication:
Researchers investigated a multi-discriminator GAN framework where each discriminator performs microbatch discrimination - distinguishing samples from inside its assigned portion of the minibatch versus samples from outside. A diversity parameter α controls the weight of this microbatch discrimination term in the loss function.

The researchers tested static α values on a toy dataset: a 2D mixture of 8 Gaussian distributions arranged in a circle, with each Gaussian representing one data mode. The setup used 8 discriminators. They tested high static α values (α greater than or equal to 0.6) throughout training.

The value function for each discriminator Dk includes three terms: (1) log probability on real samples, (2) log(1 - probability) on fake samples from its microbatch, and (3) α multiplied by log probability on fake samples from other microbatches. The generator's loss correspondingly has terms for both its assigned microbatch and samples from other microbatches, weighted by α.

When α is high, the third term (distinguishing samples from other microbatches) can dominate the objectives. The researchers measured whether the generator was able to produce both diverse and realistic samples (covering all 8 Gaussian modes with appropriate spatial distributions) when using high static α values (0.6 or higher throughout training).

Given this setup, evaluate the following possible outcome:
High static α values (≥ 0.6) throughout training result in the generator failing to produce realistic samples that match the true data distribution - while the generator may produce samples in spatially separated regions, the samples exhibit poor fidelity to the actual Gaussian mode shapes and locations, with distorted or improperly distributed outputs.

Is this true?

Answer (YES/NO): YES